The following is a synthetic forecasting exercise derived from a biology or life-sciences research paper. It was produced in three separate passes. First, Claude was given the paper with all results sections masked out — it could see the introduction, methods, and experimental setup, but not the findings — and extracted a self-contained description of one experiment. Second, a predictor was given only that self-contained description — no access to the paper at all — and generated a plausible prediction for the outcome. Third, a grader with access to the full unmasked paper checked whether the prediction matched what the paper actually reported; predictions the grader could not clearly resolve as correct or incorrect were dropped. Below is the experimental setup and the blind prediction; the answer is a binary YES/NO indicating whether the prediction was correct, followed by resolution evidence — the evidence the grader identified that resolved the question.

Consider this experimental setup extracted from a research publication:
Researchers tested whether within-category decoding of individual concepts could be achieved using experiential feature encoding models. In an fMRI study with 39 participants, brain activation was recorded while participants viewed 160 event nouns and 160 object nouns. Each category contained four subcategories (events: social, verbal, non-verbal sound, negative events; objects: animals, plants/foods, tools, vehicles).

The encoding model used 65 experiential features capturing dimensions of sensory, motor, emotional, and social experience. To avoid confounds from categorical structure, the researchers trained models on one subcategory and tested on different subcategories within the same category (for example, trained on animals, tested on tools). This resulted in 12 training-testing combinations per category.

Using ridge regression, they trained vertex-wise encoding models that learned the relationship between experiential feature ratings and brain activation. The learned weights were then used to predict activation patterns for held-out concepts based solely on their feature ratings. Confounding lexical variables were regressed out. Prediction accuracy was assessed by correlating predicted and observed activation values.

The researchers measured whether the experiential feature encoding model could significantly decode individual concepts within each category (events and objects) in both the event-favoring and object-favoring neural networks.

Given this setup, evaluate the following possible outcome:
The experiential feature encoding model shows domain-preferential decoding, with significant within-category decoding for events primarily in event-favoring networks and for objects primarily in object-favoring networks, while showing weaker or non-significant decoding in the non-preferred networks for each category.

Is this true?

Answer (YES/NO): NO